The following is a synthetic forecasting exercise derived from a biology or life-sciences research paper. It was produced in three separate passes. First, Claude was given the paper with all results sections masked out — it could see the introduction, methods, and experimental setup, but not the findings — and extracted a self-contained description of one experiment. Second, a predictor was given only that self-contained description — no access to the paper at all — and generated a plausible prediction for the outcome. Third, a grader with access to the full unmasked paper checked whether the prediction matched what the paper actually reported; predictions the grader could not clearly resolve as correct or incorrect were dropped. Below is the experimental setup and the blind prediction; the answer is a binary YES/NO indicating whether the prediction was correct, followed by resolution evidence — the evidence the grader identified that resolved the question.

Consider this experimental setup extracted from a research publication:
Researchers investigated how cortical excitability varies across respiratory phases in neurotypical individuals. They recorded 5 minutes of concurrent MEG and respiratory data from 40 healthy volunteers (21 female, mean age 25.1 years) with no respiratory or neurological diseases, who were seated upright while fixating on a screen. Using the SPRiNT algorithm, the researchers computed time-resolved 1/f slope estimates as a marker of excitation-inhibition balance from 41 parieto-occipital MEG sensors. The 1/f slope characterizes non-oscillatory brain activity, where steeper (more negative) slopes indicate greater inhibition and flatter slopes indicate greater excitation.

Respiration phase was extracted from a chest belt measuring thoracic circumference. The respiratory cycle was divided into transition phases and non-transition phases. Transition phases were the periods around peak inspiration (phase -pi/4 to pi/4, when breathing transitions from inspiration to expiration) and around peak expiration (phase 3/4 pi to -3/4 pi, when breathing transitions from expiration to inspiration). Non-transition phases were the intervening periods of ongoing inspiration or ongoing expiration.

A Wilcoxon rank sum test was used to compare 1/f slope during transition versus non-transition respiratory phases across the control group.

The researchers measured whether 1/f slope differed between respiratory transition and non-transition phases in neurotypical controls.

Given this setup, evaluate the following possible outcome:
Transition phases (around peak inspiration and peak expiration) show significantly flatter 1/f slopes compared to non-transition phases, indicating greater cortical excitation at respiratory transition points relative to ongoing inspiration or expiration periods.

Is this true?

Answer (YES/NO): NO